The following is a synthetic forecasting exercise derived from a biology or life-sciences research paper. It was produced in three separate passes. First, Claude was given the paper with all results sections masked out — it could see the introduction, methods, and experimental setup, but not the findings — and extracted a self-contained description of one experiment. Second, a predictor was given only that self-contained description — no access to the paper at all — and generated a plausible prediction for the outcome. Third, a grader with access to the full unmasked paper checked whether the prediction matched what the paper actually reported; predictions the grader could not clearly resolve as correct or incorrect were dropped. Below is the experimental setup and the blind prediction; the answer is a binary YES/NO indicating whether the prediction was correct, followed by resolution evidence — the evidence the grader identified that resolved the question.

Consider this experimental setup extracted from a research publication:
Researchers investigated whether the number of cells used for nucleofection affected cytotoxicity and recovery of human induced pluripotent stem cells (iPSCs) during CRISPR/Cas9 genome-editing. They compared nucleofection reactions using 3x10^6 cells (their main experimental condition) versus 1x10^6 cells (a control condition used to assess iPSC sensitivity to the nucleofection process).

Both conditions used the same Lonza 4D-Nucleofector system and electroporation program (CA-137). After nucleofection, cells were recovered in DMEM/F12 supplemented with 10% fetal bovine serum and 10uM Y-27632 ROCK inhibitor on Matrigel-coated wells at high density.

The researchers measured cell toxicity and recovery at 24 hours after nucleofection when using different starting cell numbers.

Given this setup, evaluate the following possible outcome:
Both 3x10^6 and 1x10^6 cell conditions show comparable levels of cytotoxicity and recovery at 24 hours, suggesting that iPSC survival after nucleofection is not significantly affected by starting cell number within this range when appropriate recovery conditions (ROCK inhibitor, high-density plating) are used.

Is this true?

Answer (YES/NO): NO